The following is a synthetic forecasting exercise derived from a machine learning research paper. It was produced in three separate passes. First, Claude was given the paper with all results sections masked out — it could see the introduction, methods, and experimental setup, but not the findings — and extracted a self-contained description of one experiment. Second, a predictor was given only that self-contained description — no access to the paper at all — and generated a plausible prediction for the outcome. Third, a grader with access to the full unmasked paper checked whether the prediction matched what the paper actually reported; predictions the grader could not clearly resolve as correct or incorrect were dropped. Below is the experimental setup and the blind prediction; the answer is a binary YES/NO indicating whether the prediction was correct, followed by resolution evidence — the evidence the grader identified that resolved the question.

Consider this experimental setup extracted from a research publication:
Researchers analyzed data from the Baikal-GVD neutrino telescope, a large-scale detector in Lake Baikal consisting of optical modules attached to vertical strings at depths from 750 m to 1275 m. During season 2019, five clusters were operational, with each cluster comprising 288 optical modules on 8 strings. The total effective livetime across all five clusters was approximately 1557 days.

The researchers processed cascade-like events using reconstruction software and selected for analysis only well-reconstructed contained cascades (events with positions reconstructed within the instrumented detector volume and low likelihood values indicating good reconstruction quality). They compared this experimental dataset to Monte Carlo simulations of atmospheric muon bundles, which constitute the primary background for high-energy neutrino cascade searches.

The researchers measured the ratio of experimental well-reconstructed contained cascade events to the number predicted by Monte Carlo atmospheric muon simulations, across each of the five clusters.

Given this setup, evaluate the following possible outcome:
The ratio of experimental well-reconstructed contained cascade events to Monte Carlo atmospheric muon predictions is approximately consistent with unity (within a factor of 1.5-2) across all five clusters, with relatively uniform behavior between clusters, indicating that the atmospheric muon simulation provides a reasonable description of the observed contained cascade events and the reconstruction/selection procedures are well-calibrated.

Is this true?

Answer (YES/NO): YES